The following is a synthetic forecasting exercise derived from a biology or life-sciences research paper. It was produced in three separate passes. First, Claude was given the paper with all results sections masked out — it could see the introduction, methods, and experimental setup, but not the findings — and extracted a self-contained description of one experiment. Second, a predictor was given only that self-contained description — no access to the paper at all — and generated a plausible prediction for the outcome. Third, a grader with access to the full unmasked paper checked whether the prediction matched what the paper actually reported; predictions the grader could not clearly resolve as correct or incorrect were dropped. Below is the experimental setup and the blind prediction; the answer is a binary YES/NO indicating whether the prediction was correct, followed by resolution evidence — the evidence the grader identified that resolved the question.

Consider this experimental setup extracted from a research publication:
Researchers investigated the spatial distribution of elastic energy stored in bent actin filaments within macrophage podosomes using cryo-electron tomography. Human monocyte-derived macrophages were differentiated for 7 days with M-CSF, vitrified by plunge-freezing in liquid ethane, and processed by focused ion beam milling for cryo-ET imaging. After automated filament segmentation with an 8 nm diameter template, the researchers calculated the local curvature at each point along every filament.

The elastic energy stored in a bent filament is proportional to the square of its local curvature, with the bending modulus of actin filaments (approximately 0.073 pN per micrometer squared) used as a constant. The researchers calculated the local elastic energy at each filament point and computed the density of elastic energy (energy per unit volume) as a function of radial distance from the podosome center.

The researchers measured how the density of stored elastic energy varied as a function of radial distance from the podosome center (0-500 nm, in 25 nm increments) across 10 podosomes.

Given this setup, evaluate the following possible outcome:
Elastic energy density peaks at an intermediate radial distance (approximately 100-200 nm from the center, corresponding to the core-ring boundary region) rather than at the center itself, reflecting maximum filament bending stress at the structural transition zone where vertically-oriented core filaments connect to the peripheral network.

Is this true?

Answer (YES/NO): NO